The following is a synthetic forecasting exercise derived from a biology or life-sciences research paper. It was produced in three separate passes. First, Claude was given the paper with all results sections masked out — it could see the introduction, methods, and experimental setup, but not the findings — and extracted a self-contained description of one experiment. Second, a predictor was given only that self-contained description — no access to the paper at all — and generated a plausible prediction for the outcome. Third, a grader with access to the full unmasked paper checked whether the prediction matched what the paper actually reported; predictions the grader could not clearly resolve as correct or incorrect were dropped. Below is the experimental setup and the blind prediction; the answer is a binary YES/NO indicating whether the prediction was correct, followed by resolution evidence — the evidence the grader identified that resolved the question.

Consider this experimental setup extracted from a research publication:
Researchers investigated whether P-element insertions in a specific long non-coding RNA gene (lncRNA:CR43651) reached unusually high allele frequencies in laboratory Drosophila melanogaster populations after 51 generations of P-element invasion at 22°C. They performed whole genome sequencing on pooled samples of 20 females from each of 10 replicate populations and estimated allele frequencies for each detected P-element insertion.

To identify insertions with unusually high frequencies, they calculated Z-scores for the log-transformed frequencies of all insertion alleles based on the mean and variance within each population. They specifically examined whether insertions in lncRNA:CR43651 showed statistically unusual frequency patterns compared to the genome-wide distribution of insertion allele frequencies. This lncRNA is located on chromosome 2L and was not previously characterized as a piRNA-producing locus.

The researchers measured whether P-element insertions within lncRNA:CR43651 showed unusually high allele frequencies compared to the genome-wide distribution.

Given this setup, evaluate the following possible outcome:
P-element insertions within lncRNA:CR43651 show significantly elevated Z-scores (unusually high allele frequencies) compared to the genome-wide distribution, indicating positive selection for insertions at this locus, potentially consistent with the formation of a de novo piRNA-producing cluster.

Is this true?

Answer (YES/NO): YES